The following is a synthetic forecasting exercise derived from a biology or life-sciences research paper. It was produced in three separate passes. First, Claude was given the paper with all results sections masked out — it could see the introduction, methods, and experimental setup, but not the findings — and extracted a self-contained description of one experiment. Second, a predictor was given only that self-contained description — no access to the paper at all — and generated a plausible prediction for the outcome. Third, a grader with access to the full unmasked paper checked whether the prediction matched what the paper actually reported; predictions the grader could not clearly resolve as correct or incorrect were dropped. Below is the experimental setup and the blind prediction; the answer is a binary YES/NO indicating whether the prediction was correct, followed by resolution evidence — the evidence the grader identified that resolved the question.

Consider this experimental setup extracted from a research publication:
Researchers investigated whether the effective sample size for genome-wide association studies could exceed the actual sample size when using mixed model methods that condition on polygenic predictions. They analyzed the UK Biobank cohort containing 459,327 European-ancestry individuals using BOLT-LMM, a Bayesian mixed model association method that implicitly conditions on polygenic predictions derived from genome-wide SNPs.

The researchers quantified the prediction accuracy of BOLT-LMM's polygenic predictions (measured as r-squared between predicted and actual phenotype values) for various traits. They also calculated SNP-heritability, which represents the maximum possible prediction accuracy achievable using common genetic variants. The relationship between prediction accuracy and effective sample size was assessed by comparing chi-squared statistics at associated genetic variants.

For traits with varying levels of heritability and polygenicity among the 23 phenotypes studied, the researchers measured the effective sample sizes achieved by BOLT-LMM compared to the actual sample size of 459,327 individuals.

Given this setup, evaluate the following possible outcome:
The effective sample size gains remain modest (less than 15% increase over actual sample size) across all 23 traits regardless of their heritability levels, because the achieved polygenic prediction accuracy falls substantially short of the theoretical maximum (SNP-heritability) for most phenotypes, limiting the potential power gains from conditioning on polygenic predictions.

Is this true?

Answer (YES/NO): NO